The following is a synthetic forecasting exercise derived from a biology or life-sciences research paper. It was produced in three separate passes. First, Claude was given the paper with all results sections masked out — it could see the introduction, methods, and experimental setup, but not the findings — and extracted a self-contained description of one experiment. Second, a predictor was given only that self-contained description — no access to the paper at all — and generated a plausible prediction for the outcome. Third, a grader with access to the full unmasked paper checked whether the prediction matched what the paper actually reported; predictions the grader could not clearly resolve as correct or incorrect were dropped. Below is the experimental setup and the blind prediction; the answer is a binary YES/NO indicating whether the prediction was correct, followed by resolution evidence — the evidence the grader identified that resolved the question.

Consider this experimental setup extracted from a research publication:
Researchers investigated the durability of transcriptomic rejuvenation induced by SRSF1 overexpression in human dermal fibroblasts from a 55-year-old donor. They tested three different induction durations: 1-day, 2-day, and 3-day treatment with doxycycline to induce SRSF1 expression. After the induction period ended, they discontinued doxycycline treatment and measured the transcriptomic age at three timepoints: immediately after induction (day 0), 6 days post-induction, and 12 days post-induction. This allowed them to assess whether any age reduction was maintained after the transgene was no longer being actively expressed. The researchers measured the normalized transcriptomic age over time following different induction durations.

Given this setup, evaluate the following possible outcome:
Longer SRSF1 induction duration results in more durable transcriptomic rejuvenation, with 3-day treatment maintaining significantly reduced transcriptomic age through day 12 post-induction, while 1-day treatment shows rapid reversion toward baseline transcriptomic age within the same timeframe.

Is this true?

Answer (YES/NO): YES